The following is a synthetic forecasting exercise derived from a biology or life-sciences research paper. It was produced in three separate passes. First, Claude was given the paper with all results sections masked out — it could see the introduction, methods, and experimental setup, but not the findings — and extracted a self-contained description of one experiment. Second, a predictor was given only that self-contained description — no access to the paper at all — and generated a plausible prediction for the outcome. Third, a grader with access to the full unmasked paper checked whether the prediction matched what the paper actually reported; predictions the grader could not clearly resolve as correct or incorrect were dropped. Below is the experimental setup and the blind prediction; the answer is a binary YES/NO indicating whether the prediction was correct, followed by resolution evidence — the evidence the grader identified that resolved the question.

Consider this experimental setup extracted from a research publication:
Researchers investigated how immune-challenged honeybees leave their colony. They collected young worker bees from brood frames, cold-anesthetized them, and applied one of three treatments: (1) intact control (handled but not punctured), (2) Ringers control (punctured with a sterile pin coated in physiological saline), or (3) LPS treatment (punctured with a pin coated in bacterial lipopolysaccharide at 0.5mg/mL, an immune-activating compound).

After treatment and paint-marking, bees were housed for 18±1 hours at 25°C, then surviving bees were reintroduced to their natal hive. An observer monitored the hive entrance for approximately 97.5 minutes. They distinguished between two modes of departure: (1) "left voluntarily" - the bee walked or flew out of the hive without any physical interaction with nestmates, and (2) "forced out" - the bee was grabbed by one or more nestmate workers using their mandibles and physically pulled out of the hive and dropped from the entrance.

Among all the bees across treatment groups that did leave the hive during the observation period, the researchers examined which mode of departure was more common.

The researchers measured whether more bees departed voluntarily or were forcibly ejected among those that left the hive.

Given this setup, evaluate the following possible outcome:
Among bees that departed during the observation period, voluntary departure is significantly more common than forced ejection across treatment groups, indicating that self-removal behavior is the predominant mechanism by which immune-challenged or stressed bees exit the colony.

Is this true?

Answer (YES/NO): NO